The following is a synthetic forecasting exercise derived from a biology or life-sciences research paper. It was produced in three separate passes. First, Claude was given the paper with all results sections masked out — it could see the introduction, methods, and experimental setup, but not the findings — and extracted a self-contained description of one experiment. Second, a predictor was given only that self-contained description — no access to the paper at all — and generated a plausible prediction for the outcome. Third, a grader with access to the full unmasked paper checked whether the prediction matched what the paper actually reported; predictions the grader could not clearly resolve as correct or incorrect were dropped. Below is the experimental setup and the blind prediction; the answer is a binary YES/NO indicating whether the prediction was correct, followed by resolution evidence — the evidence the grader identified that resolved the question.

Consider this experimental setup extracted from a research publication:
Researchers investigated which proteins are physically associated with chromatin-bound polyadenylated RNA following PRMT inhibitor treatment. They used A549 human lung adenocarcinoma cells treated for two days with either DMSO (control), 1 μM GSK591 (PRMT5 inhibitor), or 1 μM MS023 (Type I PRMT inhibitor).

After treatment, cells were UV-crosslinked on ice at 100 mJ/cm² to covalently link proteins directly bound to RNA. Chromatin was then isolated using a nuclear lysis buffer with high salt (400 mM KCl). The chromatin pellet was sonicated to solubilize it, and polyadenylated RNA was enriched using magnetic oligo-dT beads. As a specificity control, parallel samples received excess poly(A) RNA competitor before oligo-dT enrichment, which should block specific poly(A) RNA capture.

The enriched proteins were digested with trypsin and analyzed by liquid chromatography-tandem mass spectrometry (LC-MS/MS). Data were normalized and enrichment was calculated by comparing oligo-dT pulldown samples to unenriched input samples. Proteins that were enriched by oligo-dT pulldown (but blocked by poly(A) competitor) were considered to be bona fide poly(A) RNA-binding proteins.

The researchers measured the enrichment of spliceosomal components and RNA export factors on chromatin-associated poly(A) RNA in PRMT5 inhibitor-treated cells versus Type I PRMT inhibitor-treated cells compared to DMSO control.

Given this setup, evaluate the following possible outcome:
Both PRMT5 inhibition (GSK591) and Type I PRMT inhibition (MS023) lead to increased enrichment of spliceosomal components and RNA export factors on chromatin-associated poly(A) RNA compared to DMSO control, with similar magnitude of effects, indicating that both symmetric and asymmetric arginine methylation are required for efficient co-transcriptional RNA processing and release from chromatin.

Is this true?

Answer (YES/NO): NO